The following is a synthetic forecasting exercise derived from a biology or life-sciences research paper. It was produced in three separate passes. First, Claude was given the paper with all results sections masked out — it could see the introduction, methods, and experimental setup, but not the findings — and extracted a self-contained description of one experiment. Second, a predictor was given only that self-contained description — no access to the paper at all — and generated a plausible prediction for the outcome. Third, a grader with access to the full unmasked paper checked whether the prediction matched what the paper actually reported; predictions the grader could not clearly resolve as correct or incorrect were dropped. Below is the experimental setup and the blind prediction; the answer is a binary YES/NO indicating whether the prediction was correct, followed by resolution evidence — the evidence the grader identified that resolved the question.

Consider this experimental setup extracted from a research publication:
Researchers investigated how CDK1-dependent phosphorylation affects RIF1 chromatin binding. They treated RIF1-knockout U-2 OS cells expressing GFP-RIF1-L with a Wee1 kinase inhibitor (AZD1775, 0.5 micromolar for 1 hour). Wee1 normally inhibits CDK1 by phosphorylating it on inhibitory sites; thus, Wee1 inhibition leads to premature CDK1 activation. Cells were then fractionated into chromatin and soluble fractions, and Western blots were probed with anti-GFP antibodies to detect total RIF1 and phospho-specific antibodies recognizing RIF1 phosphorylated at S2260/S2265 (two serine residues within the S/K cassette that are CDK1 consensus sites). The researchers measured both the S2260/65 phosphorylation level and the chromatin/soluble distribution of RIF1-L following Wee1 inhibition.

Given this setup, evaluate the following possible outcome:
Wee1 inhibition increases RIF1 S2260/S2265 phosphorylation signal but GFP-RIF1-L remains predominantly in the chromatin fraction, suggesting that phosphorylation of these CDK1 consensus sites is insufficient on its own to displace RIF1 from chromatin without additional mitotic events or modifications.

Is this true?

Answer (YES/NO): NO